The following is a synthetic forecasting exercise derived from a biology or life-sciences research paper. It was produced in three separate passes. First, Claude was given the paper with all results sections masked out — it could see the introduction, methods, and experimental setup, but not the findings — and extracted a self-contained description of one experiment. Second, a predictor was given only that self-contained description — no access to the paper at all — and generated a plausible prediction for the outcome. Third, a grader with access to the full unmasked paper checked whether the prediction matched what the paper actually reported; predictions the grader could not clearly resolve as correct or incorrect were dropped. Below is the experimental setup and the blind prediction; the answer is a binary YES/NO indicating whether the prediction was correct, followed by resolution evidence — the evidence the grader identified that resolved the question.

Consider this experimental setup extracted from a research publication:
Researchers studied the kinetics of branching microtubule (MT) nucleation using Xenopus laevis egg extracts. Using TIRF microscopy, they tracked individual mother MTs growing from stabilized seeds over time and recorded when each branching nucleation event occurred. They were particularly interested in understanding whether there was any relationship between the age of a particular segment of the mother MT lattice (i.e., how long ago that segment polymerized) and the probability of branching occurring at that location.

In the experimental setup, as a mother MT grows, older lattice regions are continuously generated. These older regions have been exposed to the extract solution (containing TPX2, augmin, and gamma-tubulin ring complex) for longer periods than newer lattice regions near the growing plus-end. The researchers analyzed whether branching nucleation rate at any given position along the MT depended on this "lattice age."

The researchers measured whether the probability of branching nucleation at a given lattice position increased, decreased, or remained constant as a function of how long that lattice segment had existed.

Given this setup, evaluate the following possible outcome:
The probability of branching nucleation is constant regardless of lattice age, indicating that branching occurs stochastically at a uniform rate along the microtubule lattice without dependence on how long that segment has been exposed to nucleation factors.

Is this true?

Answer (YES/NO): NO